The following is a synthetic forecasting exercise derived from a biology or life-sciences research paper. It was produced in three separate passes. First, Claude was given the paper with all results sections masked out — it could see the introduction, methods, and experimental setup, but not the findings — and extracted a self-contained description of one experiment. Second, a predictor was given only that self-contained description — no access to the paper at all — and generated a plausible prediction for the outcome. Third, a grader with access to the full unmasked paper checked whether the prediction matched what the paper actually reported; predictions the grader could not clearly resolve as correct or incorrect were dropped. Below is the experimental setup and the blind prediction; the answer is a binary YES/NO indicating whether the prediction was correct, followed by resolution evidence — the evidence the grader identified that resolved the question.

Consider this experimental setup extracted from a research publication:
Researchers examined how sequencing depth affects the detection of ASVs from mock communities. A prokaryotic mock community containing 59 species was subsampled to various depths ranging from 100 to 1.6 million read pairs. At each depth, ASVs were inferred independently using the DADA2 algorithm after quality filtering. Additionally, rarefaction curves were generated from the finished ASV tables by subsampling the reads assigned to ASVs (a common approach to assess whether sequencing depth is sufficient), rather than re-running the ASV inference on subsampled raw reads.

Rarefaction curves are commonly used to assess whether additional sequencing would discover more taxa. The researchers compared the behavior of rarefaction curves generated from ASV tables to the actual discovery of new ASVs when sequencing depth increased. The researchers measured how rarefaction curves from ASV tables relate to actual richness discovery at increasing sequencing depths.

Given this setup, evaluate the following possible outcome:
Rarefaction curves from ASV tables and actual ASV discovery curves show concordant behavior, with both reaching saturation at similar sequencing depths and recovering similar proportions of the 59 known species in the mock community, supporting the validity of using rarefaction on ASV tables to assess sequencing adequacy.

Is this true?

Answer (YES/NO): NO